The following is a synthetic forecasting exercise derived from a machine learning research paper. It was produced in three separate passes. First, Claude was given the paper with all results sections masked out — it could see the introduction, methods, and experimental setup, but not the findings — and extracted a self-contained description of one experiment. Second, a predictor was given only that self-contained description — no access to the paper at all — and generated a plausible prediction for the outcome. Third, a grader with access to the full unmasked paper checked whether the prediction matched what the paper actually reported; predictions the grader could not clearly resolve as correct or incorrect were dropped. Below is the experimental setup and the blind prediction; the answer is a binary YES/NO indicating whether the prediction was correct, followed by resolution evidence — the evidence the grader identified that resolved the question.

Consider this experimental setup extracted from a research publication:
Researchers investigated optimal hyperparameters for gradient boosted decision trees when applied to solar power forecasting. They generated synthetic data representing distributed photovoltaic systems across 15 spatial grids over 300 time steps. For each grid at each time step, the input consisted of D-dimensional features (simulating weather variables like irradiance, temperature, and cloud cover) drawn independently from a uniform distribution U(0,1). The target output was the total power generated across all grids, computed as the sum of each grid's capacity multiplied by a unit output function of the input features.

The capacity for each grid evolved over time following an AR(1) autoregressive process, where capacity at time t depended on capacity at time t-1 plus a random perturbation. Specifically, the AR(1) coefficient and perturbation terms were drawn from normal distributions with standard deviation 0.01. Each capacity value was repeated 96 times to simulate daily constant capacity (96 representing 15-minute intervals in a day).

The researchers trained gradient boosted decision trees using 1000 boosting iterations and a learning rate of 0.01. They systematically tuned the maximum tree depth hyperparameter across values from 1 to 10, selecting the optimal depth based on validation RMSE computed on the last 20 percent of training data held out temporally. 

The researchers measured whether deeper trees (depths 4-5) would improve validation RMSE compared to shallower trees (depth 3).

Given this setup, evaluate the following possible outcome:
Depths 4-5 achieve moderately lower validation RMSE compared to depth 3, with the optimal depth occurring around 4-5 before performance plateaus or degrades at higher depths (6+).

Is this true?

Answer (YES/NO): NO